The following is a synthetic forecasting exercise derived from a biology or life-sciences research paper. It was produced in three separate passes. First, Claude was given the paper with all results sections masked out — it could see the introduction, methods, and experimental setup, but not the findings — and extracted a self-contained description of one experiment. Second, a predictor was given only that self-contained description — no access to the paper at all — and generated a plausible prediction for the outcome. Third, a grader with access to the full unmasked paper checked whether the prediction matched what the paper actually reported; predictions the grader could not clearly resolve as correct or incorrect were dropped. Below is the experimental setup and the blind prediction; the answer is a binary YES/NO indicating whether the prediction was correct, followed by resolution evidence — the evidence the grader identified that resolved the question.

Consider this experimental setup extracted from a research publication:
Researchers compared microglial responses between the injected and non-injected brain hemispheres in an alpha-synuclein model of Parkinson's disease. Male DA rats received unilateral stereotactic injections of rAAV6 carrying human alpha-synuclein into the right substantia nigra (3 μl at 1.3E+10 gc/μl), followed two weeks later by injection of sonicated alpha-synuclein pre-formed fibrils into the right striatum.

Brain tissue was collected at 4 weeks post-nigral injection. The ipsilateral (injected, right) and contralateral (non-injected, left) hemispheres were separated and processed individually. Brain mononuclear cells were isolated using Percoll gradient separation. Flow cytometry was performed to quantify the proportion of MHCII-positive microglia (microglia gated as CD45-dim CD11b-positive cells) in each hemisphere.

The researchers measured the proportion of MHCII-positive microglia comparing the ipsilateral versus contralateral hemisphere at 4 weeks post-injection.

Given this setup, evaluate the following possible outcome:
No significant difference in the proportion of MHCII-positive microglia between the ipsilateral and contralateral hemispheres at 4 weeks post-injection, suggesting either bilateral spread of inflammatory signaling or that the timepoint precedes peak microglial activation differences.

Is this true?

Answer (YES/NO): NO